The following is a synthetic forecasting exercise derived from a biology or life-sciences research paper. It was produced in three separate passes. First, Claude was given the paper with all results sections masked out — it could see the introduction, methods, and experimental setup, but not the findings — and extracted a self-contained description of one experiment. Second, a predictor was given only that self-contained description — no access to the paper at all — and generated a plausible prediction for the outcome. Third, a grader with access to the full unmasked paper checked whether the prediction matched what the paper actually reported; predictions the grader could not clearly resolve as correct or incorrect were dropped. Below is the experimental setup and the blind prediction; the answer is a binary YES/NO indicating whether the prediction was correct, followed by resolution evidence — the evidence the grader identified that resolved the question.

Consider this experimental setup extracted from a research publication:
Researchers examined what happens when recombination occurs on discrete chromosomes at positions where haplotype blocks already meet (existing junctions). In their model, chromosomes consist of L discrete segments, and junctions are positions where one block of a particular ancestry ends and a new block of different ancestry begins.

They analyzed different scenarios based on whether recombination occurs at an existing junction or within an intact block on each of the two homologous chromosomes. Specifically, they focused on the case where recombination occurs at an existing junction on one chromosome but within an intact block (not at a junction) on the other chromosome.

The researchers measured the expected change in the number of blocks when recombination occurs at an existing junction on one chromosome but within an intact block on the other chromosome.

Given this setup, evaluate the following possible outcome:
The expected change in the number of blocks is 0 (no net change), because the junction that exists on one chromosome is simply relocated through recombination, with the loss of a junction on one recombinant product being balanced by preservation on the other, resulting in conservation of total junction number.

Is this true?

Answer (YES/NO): NO